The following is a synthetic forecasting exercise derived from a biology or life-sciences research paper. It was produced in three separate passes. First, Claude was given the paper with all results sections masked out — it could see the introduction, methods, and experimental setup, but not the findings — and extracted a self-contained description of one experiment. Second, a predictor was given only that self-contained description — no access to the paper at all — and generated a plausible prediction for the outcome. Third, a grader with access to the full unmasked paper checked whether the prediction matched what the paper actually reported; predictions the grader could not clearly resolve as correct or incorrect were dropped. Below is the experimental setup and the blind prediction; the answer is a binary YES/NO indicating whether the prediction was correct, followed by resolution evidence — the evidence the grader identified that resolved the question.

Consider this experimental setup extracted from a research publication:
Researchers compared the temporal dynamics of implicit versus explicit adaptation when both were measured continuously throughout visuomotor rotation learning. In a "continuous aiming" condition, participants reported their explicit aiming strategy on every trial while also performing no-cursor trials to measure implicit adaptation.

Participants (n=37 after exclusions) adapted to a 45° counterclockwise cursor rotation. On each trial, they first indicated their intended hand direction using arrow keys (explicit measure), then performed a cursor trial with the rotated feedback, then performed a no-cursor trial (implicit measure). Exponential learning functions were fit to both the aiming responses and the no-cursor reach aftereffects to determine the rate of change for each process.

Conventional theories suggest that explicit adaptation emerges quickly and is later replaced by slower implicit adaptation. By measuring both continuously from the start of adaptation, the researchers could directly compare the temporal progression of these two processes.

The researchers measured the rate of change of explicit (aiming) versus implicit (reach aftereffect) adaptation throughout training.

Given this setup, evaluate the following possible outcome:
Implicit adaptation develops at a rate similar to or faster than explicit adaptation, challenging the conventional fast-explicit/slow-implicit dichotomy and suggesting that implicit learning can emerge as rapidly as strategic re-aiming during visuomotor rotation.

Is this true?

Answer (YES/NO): YES